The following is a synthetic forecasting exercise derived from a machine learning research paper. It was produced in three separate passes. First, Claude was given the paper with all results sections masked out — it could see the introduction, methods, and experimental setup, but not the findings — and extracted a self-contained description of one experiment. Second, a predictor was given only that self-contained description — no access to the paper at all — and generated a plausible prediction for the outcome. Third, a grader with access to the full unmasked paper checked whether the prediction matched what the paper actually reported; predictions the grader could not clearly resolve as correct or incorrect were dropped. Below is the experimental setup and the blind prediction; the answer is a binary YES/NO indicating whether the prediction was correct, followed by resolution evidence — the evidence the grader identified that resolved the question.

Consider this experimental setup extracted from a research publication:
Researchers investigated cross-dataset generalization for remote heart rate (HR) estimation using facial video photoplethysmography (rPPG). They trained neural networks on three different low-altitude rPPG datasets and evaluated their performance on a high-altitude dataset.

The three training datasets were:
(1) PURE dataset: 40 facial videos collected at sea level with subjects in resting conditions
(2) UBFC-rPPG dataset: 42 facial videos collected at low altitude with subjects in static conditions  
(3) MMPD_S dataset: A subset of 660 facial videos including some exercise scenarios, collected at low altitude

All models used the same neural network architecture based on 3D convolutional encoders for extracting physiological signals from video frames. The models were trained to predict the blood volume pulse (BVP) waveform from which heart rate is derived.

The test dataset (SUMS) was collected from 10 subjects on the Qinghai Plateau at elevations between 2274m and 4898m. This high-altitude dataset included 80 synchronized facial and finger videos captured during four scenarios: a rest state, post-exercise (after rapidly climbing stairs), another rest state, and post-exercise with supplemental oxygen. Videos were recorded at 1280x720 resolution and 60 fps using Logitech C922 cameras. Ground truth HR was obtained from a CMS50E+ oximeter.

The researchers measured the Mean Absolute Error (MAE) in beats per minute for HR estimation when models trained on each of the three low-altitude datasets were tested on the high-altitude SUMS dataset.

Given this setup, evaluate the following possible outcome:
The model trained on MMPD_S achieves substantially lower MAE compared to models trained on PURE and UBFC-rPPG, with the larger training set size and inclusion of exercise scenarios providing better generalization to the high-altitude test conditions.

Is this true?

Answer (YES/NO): NO